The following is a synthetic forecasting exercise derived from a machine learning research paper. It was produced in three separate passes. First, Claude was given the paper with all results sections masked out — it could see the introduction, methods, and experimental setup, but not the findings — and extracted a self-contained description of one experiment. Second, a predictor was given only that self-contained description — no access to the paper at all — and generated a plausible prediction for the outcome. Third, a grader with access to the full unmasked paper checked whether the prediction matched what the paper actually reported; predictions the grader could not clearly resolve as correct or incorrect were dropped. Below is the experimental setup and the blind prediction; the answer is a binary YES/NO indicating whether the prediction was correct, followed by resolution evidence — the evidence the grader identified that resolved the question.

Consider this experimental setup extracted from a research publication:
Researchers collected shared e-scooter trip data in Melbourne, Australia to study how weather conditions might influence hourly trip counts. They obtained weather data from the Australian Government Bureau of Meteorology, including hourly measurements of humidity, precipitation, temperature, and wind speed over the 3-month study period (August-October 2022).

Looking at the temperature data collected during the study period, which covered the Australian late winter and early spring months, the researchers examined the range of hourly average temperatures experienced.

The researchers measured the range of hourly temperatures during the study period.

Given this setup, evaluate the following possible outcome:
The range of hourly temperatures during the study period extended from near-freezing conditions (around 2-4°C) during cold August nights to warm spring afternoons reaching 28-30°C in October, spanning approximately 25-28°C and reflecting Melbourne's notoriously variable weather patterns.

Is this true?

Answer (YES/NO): NO